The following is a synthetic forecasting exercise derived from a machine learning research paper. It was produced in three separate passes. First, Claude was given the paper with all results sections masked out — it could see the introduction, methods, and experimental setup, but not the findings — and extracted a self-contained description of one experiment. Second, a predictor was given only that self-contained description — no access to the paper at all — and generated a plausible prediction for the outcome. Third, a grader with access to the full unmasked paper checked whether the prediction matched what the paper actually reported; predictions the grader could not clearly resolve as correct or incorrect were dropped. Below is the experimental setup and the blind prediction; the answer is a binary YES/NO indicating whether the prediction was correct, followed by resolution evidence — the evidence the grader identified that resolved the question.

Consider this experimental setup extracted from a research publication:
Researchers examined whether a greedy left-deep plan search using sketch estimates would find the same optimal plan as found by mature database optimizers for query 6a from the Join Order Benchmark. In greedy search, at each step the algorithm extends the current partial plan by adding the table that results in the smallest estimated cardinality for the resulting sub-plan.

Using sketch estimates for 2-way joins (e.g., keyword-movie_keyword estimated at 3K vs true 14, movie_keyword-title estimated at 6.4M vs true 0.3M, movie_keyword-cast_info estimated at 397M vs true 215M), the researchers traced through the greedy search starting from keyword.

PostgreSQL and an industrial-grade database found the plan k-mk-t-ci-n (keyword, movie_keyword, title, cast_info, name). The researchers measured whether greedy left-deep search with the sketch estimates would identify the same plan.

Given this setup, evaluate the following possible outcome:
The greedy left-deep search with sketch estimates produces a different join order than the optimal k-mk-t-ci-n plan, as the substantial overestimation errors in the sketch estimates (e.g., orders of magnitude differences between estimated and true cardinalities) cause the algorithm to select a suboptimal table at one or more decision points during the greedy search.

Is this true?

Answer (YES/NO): NO